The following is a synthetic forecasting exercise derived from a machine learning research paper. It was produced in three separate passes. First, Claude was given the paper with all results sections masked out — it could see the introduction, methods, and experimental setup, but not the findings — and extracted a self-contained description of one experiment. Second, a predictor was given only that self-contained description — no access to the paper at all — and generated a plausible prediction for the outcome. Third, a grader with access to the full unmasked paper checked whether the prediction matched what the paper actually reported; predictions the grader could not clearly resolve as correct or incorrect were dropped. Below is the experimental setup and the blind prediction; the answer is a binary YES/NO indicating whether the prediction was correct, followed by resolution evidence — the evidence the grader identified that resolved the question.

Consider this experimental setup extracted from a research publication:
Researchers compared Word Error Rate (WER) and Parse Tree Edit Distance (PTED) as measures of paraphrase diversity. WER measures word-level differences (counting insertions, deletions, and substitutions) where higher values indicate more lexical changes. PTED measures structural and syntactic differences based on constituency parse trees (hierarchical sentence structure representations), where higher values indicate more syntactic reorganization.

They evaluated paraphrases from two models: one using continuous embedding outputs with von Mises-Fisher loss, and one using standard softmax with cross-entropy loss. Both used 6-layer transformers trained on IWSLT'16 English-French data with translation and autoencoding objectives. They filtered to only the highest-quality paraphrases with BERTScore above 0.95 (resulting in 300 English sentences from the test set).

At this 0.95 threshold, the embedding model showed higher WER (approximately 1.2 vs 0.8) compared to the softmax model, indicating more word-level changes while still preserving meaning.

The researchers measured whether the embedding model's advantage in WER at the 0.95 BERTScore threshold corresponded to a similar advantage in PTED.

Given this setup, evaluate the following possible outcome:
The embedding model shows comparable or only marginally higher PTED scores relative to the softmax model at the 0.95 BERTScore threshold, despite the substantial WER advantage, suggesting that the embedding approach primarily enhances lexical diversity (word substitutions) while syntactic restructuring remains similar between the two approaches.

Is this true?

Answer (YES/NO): YES